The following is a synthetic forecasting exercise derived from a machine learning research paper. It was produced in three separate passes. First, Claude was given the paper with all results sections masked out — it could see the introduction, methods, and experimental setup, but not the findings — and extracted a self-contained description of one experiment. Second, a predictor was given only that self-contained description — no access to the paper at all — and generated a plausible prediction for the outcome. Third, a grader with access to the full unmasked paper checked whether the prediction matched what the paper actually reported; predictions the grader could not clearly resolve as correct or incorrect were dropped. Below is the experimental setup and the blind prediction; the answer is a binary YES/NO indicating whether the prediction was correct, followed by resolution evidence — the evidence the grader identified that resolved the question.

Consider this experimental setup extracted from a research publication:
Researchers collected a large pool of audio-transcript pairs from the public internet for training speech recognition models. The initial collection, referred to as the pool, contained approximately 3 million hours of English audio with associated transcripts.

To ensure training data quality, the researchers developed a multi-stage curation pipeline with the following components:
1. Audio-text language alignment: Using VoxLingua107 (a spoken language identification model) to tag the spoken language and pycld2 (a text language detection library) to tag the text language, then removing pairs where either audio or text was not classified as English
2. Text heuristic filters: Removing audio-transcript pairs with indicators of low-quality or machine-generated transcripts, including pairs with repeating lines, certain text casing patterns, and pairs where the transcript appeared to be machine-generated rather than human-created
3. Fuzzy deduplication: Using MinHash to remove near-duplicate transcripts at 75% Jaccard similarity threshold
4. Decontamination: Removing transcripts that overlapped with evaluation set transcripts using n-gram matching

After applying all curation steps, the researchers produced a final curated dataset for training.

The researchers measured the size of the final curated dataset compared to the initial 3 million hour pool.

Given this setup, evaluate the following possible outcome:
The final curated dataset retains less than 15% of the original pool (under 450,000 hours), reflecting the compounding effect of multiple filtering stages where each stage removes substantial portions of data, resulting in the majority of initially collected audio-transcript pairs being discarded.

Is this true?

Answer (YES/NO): NO